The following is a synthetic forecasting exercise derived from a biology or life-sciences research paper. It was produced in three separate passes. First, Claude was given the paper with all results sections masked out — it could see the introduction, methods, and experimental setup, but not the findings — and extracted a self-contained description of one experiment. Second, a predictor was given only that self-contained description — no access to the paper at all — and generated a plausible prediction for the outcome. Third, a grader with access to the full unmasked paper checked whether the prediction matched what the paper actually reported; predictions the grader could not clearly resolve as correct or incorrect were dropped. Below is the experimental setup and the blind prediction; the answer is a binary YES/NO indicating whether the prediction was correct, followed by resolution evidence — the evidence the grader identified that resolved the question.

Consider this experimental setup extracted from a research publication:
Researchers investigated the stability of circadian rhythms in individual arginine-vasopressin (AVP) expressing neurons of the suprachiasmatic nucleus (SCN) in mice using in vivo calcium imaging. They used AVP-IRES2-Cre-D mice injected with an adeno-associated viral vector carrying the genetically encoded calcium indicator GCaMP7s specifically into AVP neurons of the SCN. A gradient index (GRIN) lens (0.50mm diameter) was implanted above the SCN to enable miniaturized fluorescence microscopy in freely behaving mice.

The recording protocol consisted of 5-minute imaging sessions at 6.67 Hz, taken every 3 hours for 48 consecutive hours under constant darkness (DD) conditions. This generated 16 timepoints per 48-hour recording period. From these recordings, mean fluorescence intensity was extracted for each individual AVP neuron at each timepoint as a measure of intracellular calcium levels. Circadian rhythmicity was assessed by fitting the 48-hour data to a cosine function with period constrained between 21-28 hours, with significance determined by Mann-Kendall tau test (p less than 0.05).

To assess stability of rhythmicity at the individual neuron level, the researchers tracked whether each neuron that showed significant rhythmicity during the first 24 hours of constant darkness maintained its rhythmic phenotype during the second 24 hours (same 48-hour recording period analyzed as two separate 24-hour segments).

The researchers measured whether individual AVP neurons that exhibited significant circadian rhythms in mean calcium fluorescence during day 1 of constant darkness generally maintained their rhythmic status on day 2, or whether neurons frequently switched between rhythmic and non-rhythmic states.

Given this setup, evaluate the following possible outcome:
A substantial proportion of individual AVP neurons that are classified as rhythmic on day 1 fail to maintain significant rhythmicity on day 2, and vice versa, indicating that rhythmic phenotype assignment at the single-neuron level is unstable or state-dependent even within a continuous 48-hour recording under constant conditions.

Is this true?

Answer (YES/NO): YES